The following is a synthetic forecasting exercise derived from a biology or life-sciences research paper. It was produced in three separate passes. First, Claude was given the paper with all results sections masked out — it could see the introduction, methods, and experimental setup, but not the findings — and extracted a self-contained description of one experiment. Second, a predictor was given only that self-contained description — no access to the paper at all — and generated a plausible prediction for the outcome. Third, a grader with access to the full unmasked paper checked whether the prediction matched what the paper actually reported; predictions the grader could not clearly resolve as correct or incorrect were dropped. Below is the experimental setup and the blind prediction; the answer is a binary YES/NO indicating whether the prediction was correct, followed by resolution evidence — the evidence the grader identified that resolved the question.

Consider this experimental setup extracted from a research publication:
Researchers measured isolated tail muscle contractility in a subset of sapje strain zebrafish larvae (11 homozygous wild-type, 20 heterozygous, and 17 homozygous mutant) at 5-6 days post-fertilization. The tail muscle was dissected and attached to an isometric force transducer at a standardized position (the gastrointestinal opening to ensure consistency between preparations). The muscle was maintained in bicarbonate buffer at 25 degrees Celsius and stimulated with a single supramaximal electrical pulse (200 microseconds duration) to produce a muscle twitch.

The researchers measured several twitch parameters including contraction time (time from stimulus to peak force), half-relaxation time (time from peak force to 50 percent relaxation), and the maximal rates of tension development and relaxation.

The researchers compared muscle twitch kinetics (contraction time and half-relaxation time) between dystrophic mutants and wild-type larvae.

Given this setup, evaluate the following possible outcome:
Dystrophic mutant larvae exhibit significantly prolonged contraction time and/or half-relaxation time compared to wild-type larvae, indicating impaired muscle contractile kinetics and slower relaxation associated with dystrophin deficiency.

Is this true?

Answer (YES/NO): NO